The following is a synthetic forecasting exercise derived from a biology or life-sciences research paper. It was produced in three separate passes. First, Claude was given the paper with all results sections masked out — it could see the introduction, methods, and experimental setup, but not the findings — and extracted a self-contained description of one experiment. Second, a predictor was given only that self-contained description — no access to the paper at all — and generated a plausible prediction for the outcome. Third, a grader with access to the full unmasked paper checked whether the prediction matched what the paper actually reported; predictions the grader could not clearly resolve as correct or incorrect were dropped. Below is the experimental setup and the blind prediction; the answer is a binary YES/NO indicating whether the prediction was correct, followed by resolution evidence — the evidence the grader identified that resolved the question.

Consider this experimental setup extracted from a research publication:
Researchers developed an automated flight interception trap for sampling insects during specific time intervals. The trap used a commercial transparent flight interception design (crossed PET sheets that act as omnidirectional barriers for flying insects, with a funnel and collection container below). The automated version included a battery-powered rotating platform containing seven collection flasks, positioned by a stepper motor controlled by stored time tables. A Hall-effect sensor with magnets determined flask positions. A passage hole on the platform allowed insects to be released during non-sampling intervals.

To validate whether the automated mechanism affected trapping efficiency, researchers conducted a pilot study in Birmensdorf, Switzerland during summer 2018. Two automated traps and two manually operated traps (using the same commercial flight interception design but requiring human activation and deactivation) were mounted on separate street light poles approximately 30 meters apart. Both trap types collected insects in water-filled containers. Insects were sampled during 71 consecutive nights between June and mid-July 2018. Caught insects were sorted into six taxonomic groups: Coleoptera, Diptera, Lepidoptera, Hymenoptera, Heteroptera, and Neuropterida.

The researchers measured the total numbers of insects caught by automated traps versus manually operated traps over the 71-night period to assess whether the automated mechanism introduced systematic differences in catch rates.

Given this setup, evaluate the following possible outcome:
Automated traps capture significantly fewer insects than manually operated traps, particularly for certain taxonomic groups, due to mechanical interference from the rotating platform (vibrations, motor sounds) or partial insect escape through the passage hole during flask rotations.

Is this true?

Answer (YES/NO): NO